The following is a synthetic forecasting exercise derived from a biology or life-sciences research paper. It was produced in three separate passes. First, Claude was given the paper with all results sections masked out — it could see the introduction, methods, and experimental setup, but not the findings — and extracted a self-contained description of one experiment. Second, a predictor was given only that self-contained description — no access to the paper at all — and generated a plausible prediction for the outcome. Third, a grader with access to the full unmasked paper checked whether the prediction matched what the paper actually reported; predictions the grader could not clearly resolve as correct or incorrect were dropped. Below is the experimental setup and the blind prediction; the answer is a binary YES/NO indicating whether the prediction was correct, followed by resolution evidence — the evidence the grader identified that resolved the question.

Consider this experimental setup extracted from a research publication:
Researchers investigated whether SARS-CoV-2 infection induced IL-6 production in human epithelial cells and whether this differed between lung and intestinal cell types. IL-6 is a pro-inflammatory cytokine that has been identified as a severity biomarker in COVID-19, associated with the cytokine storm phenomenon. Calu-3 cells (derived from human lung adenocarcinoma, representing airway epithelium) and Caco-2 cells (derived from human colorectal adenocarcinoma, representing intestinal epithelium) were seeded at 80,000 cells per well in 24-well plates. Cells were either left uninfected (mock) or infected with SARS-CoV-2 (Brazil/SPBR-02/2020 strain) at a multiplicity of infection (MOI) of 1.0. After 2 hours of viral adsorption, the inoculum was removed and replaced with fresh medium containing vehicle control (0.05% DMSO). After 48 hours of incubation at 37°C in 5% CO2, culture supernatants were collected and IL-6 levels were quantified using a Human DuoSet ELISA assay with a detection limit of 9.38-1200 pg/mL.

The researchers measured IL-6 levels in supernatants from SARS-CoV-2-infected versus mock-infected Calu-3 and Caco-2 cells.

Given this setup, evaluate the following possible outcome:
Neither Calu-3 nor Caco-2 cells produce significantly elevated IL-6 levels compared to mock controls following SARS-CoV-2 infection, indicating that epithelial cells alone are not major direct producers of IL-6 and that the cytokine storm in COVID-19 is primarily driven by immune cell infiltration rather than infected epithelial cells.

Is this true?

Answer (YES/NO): NO